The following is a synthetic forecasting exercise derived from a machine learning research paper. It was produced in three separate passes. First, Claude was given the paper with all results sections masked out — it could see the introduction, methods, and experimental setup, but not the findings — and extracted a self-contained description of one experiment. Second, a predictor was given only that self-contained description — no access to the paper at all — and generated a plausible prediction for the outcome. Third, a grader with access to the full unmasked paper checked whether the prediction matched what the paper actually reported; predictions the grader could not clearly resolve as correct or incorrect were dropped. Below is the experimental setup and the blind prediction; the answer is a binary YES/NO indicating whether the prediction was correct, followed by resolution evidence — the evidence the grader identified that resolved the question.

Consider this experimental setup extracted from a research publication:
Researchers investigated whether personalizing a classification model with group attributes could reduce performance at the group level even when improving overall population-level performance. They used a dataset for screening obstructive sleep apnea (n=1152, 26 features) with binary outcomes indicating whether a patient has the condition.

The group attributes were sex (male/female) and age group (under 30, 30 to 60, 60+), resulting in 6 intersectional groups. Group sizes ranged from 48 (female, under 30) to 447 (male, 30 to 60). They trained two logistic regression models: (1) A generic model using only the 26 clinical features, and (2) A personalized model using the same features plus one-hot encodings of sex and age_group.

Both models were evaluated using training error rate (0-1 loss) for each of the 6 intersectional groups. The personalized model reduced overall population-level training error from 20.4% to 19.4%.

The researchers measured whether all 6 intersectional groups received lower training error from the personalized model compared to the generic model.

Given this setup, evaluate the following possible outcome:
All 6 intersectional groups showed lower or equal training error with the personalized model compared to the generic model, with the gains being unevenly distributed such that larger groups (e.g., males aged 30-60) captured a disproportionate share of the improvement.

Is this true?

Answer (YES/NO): NO